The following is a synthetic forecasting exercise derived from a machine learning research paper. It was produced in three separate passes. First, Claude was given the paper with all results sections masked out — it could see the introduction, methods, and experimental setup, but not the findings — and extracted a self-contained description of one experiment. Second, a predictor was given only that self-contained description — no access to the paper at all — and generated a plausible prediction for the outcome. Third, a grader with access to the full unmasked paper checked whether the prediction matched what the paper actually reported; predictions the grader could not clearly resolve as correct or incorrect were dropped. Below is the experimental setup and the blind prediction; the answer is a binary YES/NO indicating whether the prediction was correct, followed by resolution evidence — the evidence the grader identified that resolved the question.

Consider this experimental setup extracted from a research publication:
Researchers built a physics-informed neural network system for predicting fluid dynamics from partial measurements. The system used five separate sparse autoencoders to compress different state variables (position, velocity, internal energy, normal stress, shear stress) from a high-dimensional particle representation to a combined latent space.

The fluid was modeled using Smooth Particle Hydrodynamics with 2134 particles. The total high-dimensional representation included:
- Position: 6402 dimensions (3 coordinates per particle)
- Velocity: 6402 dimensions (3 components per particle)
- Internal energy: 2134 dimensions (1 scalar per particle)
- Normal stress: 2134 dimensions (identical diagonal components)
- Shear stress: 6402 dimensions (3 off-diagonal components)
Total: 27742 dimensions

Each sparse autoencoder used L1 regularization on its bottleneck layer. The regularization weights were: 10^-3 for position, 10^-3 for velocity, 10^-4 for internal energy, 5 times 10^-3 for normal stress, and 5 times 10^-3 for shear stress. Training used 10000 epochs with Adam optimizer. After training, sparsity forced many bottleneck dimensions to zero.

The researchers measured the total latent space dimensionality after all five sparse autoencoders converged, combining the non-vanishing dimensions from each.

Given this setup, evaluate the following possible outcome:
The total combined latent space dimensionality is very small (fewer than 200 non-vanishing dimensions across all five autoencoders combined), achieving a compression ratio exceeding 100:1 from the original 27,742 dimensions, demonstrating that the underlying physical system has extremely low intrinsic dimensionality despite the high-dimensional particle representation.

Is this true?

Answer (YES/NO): YES